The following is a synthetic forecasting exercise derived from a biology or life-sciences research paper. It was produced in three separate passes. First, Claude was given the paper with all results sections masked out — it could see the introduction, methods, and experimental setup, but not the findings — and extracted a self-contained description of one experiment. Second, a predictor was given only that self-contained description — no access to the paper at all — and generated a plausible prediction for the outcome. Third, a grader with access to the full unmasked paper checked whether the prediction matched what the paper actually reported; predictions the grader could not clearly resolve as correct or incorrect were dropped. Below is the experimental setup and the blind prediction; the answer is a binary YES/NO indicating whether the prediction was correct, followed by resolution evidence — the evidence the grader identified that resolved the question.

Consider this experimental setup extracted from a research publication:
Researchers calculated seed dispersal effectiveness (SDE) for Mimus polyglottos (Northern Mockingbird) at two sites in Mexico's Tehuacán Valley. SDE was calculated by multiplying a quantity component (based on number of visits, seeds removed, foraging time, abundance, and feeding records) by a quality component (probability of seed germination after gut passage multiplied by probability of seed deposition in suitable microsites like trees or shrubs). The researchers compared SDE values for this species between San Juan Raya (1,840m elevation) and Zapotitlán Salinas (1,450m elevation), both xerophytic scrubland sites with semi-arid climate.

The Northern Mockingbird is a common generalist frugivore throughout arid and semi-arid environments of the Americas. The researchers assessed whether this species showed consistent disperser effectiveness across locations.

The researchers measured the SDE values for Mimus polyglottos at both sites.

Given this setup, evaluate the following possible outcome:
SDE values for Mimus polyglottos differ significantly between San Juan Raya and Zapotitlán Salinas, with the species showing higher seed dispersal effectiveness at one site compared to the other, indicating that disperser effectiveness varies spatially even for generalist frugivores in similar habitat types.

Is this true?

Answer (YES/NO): YES